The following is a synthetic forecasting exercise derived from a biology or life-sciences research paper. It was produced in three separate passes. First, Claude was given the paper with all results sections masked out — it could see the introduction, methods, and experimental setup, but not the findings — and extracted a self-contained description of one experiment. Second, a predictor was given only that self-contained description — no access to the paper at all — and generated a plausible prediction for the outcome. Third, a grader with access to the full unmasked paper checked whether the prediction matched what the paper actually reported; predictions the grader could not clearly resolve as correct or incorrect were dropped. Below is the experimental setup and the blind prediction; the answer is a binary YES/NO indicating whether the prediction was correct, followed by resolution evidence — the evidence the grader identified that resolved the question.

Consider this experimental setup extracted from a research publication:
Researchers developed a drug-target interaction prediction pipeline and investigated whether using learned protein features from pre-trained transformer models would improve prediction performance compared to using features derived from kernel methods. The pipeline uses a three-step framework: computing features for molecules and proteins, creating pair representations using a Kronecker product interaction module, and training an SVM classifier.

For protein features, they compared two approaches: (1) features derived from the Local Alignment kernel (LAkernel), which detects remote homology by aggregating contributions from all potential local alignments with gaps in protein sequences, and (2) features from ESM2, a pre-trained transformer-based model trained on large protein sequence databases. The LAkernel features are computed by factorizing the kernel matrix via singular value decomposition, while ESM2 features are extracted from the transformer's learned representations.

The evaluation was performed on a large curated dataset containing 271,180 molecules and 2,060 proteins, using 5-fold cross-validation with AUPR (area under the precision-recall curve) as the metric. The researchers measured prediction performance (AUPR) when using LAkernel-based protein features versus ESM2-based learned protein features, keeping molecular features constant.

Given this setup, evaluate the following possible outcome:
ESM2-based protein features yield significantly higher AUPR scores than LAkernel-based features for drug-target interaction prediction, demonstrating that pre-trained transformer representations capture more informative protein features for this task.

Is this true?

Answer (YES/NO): NO